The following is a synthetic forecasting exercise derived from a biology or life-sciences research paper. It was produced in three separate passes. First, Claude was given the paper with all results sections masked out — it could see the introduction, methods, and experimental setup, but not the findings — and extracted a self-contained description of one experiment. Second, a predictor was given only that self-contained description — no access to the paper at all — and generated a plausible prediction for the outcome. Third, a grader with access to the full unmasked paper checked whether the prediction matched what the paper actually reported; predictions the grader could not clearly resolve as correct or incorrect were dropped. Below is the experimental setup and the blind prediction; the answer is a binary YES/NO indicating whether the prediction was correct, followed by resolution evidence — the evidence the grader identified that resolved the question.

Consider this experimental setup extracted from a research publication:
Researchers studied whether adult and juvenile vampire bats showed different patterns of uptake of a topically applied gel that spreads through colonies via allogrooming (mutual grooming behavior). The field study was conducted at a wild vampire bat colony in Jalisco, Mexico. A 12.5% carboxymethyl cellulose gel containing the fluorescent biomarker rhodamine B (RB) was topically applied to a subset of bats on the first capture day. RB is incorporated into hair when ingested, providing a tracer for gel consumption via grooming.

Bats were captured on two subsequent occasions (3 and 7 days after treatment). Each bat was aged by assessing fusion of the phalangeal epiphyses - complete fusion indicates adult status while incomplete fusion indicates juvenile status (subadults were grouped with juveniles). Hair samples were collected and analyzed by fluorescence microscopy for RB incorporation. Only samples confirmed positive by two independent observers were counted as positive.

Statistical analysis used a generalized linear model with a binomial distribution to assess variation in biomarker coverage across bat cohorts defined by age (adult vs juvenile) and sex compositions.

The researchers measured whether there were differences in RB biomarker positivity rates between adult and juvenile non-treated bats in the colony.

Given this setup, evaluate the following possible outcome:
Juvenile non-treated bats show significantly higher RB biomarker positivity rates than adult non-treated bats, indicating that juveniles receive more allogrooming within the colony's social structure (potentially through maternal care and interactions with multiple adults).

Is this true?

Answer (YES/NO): NO